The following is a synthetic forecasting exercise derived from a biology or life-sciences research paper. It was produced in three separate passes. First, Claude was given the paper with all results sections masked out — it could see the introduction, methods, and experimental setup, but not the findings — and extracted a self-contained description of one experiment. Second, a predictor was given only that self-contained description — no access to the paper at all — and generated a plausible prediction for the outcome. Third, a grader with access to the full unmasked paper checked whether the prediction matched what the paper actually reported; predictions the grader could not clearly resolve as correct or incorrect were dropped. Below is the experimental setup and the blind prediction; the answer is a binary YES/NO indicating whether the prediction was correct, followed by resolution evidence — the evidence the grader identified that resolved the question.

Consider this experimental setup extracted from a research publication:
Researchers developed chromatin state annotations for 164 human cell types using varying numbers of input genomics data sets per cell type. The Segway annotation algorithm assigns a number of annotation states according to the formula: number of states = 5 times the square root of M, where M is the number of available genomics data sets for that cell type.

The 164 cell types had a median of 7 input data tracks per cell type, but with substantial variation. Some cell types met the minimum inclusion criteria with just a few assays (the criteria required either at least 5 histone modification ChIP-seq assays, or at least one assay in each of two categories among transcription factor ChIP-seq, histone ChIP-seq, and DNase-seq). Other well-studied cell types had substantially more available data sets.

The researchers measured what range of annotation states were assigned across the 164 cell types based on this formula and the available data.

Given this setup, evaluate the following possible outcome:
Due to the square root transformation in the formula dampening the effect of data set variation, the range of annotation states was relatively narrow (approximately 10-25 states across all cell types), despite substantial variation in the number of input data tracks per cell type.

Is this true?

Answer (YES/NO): NO